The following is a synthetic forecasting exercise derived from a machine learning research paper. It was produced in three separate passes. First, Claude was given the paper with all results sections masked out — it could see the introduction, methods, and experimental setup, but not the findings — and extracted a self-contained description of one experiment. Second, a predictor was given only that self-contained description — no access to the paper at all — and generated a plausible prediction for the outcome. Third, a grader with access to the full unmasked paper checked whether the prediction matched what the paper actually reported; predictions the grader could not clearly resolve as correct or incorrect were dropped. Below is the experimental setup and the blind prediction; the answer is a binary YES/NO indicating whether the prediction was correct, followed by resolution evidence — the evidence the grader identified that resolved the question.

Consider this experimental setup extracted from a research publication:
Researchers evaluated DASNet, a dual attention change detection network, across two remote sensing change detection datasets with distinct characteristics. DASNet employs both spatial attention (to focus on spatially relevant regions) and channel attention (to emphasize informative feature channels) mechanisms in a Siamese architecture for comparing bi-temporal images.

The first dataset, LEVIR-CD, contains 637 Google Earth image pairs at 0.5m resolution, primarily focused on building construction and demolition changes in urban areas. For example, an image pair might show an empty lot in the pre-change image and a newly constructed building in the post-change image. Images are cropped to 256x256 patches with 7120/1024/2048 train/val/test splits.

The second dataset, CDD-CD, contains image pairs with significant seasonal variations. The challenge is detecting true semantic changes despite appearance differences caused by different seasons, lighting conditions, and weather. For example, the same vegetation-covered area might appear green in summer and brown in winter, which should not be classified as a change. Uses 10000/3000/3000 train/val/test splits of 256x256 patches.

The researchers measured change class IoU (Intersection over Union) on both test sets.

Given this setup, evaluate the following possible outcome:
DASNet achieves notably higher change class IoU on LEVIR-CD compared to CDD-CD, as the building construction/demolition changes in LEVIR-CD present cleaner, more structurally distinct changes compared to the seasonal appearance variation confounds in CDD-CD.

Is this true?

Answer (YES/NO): NO